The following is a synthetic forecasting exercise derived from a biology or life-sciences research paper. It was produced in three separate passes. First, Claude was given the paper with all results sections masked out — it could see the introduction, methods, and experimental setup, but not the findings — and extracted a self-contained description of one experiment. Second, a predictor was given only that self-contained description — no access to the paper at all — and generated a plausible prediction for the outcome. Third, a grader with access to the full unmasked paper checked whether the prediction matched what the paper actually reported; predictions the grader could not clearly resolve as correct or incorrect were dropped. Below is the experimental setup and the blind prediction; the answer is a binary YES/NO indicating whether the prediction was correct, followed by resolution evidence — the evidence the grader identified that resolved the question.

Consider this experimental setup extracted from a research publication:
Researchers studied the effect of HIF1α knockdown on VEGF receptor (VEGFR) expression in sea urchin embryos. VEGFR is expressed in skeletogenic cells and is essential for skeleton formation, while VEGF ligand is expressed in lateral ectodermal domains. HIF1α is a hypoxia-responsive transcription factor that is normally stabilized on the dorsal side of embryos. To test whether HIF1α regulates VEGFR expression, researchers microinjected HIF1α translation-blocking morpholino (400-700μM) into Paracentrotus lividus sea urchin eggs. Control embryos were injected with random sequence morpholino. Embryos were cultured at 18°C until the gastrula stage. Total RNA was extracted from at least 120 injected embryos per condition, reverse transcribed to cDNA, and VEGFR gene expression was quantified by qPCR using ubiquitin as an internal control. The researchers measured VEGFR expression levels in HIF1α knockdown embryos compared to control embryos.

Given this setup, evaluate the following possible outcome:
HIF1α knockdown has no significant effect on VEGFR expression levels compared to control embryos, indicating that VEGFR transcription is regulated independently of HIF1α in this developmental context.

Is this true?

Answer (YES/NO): YES